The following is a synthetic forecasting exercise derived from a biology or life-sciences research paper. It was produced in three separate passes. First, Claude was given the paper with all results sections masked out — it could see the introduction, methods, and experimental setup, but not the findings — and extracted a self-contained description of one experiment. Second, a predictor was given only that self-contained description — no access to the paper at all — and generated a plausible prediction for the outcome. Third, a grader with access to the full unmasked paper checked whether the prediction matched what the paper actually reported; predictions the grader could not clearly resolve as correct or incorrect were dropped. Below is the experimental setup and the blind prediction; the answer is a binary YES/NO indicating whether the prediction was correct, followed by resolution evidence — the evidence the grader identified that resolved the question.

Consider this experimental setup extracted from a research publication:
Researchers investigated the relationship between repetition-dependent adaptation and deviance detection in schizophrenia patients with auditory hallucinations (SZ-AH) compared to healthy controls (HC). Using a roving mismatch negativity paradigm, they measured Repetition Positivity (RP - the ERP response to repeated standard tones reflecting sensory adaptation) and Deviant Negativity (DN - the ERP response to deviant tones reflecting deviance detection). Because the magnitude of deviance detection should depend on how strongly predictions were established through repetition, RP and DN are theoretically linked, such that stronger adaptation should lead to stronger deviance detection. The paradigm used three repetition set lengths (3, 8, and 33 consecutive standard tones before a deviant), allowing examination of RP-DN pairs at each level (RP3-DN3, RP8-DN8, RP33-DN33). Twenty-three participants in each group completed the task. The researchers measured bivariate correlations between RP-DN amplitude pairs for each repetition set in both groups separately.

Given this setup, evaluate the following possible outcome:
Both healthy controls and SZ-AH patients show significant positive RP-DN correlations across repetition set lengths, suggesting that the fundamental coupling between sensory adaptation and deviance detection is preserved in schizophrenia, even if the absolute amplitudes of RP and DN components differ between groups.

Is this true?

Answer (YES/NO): NO